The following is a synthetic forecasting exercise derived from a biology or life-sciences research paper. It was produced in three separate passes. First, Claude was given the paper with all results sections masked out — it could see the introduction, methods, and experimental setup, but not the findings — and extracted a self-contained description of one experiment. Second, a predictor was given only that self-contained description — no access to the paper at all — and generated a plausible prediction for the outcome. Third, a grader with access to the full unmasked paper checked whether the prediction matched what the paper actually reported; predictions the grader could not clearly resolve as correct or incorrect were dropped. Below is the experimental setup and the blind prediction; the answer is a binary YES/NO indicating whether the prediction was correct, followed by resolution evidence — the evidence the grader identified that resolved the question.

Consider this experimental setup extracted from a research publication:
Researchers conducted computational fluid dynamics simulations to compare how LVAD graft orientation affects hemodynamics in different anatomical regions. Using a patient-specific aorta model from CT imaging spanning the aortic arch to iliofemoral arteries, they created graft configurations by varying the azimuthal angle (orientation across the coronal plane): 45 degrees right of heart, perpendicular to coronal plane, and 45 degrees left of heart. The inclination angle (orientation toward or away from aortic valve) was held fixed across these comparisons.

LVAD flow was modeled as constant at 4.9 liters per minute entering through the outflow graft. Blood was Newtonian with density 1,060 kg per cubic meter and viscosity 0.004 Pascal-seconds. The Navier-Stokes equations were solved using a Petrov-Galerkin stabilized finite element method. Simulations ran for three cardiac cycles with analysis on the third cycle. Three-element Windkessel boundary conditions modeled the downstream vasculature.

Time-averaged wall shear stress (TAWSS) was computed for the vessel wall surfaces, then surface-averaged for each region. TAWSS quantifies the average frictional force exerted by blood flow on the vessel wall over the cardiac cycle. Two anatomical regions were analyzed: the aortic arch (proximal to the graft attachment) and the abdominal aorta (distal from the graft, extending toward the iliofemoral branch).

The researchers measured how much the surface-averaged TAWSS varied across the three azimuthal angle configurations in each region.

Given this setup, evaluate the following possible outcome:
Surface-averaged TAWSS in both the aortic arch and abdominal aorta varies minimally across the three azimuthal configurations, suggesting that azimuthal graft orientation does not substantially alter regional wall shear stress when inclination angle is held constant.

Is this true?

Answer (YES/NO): NO